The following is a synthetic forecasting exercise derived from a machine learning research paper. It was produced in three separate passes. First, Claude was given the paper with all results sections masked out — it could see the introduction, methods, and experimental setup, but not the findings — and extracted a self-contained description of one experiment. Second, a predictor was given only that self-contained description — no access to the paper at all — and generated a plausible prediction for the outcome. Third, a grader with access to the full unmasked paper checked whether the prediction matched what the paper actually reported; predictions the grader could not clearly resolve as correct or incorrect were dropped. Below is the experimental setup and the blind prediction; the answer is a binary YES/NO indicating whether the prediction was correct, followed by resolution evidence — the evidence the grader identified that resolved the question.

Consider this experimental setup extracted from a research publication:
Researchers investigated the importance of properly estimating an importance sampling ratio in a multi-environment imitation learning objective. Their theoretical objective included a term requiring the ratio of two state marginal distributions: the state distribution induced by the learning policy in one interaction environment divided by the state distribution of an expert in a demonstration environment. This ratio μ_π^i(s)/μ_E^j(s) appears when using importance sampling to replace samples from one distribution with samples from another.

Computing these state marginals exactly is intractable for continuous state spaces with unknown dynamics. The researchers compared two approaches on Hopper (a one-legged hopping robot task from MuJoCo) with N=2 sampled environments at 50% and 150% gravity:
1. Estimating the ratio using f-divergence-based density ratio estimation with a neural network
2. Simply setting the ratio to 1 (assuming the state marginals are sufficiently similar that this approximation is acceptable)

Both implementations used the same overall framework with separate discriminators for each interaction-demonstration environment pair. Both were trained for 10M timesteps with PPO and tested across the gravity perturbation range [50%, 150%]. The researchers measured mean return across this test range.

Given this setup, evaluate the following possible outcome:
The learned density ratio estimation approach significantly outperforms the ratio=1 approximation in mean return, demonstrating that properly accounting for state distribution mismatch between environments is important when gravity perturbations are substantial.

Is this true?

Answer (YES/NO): NO